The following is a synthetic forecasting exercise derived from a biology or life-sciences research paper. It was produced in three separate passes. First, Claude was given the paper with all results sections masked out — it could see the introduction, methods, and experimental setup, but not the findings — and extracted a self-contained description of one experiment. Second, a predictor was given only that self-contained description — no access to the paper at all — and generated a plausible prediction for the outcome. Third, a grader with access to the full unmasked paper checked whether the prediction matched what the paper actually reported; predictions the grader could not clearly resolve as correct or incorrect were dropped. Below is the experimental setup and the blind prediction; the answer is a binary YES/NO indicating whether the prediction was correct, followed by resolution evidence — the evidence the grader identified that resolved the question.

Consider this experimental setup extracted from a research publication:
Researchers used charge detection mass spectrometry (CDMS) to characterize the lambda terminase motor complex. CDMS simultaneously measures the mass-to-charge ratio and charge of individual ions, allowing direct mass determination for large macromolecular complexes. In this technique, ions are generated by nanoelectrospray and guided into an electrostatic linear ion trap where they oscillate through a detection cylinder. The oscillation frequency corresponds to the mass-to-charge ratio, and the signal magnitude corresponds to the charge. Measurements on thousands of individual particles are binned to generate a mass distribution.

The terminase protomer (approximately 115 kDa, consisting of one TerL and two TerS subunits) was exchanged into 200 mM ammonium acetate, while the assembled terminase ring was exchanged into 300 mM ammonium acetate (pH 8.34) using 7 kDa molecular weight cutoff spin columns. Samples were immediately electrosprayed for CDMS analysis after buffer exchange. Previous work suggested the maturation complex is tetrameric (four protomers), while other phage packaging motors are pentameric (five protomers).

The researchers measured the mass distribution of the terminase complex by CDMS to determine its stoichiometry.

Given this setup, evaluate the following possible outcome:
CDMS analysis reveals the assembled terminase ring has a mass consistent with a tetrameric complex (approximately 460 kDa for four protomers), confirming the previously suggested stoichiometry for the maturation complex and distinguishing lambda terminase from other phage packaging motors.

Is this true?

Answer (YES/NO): NO